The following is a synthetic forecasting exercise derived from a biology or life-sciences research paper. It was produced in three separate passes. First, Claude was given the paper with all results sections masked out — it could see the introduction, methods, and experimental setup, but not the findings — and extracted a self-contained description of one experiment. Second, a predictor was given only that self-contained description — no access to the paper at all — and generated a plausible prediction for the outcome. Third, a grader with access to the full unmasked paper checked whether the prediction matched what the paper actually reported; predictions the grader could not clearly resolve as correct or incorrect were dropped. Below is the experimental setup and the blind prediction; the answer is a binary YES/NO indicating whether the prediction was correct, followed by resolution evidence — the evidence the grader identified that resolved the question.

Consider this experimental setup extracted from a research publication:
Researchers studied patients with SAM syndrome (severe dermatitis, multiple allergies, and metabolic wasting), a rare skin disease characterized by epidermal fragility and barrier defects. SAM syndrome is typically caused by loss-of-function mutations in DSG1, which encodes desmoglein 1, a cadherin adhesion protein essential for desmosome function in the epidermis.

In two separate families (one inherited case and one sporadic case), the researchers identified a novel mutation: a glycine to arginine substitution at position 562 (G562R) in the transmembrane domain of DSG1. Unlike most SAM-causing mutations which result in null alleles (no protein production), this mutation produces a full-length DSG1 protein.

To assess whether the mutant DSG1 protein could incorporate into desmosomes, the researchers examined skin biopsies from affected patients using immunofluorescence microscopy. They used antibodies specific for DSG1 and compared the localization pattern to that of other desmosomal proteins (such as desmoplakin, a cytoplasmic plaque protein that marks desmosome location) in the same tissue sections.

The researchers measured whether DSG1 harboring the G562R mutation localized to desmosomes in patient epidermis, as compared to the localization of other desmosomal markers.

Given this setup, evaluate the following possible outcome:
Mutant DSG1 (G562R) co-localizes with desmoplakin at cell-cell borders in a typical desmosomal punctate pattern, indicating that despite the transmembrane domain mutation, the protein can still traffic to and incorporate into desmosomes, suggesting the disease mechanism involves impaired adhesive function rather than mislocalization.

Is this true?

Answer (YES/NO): NO